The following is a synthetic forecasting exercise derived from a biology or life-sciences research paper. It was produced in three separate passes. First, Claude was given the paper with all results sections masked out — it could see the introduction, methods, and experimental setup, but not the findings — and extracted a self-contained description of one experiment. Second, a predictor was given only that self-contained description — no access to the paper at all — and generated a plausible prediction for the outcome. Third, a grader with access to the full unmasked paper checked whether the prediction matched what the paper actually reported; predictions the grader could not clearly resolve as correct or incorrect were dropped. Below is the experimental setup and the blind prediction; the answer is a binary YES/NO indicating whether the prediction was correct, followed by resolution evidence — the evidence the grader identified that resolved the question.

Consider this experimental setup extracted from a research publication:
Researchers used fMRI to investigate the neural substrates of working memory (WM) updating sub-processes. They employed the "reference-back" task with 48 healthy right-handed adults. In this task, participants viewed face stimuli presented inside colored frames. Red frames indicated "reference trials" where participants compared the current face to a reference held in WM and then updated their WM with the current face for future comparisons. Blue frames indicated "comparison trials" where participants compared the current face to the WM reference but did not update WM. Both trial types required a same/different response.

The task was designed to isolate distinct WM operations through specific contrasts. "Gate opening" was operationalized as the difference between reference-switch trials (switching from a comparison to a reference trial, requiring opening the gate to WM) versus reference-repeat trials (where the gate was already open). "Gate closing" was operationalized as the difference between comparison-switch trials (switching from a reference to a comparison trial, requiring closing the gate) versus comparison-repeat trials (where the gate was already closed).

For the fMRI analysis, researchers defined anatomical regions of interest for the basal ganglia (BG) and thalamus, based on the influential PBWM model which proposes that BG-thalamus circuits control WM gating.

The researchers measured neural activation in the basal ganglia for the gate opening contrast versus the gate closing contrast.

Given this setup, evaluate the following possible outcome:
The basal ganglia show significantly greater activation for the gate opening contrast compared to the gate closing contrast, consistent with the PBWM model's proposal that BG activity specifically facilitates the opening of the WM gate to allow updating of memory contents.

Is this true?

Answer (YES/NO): YES